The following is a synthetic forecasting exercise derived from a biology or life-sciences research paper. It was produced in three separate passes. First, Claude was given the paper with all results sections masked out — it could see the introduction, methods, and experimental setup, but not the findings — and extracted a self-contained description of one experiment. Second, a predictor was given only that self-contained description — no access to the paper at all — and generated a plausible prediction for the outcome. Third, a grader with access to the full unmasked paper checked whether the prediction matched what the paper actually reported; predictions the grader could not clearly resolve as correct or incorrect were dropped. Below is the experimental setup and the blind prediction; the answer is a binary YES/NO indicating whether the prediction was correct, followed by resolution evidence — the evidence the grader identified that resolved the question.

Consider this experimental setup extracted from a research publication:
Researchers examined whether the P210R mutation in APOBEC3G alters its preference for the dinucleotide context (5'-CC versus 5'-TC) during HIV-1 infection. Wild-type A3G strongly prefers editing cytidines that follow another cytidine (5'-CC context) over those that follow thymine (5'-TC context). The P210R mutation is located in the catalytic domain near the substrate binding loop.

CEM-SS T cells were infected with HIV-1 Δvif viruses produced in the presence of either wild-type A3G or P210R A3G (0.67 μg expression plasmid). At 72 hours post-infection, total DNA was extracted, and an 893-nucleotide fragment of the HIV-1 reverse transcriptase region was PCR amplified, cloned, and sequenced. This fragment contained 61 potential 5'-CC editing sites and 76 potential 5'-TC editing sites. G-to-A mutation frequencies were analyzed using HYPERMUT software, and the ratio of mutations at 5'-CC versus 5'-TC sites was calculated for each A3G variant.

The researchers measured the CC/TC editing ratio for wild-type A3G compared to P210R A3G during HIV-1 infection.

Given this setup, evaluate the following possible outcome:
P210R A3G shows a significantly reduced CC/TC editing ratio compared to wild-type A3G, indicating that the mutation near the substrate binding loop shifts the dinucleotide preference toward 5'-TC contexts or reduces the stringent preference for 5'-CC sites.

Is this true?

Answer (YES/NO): NO